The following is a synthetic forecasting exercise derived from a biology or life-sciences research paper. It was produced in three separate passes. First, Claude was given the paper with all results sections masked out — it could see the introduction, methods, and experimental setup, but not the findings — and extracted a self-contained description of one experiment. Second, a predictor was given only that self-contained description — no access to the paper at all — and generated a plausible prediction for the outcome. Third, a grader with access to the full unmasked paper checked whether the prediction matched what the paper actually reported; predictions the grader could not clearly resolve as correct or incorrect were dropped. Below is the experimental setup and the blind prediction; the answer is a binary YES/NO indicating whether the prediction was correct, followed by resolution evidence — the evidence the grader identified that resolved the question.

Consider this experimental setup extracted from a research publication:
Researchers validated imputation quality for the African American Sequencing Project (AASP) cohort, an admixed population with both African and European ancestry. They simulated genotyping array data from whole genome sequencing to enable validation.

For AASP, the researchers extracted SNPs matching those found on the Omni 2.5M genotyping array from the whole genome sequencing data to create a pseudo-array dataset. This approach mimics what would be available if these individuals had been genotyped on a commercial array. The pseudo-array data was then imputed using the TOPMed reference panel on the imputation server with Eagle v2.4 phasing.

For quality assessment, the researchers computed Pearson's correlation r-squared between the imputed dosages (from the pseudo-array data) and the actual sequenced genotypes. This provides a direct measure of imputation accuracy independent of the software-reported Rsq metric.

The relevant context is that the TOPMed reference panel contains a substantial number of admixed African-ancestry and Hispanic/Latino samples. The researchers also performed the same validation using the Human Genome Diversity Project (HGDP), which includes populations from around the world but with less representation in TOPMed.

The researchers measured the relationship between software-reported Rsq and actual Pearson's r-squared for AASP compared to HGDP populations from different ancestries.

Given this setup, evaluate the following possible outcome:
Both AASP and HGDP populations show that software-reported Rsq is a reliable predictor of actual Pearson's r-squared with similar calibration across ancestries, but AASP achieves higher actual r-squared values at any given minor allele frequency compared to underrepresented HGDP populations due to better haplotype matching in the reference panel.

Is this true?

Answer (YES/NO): NO